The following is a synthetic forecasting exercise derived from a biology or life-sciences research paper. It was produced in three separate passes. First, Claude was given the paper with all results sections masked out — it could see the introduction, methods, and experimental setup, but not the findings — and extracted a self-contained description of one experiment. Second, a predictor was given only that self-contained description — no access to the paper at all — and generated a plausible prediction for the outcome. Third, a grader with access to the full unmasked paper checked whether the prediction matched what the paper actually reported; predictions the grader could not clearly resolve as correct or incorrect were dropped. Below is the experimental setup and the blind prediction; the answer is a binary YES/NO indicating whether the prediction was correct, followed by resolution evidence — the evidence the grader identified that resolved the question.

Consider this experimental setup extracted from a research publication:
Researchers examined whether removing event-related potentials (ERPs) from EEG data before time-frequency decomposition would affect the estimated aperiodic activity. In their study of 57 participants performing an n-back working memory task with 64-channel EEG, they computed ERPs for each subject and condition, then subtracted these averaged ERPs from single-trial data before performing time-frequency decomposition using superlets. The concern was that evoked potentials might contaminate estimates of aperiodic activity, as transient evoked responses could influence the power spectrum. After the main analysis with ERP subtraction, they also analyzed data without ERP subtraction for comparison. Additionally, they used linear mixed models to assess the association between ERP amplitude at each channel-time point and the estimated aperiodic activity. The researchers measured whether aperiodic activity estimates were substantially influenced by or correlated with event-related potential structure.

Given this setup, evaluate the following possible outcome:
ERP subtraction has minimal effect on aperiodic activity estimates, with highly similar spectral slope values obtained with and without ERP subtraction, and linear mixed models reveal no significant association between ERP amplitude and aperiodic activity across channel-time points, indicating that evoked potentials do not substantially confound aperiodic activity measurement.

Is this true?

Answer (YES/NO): NO